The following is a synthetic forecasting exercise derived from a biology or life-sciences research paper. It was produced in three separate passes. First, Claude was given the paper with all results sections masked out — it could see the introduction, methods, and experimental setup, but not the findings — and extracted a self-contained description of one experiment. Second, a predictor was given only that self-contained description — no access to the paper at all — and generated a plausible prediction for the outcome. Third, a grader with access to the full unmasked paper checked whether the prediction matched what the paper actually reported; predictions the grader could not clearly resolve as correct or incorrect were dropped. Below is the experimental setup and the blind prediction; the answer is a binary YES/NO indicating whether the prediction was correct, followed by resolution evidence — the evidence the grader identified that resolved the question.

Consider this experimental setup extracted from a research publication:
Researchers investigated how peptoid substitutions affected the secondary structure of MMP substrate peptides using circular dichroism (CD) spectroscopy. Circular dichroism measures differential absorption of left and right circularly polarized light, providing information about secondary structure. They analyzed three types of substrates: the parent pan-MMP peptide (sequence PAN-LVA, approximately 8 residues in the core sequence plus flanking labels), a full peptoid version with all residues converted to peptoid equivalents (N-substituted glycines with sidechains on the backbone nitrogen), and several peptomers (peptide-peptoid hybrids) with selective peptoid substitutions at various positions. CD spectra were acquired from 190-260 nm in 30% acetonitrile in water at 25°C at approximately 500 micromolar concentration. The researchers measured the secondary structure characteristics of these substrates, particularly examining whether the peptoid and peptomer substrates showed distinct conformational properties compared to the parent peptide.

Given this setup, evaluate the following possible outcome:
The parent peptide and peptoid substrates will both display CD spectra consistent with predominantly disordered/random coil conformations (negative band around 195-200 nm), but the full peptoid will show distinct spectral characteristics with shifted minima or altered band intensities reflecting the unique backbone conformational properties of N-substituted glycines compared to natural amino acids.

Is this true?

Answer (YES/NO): NO